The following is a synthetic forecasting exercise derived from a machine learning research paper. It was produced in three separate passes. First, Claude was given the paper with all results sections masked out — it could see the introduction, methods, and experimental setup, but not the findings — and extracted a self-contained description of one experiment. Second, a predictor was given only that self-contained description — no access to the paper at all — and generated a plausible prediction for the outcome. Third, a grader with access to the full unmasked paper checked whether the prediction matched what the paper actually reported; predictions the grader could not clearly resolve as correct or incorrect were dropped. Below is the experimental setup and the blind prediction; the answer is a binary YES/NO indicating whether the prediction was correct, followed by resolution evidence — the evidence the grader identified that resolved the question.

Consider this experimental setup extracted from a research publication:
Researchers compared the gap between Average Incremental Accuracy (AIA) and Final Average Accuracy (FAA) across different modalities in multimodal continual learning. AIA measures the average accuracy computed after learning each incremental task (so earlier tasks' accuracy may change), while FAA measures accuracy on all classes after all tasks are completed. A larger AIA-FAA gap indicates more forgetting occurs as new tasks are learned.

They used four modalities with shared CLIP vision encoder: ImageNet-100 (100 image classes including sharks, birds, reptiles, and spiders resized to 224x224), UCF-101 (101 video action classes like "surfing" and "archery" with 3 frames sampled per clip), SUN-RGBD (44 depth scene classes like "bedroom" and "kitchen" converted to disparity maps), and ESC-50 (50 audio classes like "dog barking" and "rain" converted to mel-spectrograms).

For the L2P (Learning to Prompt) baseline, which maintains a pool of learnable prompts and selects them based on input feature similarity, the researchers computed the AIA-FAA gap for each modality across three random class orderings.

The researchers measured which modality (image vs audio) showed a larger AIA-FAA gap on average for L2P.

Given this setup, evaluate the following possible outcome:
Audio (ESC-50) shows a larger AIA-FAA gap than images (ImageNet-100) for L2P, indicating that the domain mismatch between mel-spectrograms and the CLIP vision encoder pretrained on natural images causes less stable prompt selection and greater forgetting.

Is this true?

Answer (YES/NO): YES